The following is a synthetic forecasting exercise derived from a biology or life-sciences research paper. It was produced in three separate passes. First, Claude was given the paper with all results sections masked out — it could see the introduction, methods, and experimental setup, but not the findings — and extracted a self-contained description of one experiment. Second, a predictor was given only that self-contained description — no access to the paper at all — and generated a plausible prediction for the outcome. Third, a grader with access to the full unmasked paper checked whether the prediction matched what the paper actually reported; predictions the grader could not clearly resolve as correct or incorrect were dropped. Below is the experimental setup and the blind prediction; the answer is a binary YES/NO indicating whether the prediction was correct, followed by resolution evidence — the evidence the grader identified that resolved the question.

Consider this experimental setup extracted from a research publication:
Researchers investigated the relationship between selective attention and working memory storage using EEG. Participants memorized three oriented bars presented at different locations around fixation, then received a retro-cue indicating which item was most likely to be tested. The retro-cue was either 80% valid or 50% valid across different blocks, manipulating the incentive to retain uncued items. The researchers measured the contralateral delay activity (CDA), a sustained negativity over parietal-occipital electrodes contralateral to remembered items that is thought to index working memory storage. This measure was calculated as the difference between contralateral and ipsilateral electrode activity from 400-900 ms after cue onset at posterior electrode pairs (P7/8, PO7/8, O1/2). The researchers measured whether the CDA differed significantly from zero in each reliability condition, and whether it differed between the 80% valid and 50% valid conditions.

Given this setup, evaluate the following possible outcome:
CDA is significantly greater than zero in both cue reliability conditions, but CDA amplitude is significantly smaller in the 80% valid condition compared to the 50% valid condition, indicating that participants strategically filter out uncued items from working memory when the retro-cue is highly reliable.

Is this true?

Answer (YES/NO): NO